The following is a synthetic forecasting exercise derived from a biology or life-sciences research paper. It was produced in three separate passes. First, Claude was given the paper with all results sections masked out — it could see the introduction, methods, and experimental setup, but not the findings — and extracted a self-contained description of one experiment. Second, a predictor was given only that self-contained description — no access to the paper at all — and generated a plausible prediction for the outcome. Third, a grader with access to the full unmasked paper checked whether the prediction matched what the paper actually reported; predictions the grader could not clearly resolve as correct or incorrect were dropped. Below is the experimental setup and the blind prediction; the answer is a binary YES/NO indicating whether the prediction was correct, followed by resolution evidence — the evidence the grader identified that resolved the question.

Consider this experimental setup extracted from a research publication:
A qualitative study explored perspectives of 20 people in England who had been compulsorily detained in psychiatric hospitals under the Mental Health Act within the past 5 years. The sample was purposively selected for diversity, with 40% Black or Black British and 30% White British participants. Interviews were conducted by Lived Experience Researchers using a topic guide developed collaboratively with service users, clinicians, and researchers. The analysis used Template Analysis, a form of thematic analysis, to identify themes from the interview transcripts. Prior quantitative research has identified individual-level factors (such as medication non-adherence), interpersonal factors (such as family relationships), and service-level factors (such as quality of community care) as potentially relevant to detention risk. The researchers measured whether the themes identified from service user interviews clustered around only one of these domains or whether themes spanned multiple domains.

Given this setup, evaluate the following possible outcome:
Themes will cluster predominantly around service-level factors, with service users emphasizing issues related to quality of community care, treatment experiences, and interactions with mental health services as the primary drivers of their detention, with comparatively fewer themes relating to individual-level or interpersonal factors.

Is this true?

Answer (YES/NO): NO